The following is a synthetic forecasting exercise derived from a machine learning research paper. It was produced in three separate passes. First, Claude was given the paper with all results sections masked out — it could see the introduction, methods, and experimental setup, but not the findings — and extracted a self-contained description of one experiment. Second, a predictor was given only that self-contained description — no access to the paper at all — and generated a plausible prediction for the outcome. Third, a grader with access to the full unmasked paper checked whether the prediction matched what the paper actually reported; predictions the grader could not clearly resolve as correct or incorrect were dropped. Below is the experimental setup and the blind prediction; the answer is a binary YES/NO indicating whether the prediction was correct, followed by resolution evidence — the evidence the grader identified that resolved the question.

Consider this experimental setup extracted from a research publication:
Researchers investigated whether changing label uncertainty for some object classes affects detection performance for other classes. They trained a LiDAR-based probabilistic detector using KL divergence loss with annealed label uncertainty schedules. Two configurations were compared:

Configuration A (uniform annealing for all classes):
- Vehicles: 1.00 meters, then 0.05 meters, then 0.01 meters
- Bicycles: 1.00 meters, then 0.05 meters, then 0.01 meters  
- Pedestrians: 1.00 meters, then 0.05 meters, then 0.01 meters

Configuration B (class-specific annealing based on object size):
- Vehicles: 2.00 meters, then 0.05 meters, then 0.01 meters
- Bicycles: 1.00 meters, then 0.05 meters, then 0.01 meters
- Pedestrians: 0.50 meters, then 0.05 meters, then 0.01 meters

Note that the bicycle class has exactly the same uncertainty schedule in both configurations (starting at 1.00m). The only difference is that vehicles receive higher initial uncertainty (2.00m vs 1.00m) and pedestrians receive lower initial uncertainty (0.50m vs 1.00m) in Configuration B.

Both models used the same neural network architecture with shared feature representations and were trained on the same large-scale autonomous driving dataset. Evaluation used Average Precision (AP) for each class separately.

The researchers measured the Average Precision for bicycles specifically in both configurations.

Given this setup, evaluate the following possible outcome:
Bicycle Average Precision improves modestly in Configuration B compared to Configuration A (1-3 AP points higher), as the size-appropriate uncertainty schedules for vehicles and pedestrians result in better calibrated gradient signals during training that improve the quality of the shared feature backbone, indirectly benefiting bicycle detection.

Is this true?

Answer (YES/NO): YES